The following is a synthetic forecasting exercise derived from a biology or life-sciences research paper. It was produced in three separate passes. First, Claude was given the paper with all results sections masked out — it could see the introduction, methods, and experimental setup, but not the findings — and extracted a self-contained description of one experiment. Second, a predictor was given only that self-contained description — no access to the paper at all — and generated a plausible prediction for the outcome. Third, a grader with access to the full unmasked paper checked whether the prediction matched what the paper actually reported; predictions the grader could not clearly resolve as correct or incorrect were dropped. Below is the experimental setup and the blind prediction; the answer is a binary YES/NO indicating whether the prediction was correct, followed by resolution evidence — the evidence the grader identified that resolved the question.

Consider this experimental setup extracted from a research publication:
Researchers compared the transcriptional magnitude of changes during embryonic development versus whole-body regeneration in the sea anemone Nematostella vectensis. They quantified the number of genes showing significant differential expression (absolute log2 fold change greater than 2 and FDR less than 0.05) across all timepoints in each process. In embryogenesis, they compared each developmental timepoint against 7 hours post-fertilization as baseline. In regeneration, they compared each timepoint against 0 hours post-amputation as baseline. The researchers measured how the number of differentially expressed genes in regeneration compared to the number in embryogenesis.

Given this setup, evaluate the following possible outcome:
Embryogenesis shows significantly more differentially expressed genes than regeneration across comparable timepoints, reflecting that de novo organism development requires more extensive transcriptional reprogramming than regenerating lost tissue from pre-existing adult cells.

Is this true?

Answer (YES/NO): YES